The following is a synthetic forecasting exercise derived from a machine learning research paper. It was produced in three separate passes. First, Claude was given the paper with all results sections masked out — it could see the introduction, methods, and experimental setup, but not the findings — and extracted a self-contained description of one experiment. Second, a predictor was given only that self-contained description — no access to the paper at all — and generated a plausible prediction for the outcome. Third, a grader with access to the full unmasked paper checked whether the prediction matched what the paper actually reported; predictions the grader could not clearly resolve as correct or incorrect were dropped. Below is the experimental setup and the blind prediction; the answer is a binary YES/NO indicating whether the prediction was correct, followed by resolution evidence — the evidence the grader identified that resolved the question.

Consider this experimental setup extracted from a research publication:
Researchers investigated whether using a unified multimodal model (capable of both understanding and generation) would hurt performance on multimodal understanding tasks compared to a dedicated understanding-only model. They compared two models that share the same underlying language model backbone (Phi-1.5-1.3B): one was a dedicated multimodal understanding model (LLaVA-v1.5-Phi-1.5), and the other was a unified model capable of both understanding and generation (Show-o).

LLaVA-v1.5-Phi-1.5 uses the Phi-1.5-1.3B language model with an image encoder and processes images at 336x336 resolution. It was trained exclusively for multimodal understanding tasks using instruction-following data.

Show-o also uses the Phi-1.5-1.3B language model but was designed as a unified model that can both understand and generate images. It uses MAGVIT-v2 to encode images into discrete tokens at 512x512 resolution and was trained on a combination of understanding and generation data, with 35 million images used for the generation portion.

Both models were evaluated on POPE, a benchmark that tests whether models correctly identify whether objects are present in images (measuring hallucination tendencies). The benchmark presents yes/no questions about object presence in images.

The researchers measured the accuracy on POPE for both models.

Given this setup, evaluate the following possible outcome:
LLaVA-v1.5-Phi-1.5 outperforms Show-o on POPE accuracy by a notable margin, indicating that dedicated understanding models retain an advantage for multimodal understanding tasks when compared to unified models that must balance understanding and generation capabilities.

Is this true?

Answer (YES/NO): YES